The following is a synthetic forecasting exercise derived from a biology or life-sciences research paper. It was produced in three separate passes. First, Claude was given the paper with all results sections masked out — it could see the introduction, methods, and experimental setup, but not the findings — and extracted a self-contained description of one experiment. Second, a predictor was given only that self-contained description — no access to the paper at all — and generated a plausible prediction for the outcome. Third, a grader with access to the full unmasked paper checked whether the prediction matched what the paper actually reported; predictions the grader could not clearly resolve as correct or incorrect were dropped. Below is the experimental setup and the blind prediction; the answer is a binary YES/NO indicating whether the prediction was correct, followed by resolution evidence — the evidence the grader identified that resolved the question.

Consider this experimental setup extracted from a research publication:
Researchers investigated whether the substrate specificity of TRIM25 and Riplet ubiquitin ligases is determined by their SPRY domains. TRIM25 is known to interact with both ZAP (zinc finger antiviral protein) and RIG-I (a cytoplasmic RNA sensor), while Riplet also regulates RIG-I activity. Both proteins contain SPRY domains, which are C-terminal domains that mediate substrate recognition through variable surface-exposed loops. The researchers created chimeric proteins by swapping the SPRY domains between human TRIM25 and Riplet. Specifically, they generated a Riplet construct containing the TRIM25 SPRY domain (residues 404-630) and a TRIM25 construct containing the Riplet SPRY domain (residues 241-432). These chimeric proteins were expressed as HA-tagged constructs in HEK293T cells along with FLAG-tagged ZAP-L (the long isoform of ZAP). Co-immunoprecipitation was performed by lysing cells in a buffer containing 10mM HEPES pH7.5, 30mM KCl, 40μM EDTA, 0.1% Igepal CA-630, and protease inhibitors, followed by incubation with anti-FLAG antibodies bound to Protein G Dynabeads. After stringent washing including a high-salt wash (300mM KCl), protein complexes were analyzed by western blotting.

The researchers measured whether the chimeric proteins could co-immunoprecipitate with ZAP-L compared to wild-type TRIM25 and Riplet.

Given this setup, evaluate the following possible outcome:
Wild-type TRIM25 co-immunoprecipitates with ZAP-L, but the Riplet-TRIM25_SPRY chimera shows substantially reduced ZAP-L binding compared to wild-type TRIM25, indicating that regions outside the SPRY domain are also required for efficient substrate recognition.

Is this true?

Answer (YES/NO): NO